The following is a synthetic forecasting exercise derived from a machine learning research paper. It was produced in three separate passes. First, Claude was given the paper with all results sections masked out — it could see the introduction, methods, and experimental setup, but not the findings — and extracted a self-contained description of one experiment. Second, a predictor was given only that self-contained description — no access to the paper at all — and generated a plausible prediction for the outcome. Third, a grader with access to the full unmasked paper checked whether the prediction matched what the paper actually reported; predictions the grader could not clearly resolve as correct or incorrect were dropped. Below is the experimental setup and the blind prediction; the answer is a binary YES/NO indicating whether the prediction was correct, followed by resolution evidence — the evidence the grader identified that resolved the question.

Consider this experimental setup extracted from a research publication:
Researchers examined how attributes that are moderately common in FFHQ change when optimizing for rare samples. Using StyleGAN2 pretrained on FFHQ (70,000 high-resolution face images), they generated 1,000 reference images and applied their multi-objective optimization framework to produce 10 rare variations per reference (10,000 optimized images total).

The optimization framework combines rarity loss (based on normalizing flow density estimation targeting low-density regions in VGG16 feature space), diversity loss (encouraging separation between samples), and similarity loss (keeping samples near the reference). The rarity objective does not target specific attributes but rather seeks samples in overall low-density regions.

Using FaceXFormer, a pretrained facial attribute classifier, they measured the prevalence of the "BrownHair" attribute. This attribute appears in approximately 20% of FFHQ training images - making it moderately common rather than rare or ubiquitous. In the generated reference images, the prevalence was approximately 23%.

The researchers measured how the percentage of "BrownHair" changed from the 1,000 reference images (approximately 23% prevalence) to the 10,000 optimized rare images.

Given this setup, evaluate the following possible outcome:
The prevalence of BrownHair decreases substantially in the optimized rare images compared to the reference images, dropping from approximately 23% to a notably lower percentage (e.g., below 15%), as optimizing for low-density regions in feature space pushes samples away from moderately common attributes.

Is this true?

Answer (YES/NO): YES